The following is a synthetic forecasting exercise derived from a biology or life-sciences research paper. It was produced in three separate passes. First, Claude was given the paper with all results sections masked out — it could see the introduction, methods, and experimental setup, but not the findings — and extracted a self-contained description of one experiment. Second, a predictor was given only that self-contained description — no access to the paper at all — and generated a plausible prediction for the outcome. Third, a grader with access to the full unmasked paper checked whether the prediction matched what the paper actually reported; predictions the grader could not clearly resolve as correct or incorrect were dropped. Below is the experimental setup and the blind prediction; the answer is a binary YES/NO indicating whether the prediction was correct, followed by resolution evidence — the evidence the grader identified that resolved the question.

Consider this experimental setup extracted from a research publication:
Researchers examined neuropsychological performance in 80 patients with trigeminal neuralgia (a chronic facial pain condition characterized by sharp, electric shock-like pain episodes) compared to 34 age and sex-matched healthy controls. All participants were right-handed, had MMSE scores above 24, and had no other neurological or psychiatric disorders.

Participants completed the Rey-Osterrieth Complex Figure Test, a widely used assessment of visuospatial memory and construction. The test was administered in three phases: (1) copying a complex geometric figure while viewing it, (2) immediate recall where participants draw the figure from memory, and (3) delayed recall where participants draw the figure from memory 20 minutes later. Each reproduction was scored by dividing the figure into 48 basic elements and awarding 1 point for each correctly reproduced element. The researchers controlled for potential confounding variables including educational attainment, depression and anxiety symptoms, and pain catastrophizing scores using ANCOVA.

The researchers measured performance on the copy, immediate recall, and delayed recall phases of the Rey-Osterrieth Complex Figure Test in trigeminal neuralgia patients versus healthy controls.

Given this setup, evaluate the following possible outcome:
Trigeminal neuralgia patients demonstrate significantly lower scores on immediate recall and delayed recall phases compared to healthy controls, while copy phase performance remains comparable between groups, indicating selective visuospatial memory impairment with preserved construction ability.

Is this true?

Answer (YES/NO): NO